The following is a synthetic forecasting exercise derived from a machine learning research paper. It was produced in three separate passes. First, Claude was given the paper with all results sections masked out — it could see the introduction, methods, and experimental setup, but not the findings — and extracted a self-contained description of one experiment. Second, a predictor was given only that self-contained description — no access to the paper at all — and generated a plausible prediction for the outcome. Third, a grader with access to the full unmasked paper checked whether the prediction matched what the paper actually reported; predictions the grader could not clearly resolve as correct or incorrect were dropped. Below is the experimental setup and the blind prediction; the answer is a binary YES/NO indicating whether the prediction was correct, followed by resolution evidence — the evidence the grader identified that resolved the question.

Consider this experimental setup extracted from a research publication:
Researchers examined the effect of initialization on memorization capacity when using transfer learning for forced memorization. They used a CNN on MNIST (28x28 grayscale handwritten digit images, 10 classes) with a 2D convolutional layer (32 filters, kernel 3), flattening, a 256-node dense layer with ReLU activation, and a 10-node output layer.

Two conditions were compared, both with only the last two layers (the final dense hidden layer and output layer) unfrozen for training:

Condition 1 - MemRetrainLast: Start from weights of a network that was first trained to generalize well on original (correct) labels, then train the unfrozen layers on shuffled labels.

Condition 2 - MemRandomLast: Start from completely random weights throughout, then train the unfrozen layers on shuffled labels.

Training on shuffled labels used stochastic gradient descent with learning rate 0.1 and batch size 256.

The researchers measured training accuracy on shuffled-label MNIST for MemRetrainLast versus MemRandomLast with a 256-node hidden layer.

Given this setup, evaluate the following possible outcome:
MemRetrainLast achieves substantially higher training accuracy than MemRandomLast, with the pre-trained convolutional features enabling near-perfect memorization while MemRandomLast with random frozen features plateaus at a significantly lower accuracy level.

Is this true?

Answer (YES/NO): NO